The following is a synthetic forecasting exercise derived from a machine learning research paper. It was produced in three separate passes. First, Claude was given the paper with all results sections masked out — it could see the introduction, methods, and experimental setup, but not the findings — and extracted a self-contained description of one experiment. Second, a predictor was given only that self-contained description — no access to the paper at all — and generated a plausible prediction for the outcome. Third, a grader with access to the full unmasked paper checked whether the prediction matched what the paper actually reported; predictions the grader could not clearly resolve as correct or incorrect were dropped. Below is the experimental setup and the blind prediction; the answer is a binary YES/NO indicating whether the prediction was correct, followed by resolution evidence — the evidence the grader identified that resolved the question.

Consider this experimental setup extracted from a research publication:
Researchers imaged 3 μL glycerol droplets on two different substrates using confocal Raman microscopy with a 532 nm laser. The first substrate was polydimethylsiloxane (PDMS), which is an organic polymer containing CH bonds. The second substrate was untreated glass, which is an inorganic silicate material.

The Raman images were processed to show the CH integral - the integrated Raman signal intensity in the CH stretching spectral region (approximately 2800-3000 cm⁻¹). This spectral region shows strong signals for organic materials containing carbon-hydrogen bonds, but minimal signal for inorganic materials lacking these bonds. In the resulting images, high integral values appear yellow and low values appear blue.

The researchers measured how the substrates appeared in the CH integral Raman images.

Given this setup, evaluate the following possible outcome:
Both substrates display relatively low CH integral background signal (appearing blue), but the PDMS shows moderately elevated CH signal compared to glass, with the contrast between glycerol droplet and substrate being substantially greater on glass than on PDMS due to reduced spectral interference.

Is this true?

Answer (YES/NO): NO